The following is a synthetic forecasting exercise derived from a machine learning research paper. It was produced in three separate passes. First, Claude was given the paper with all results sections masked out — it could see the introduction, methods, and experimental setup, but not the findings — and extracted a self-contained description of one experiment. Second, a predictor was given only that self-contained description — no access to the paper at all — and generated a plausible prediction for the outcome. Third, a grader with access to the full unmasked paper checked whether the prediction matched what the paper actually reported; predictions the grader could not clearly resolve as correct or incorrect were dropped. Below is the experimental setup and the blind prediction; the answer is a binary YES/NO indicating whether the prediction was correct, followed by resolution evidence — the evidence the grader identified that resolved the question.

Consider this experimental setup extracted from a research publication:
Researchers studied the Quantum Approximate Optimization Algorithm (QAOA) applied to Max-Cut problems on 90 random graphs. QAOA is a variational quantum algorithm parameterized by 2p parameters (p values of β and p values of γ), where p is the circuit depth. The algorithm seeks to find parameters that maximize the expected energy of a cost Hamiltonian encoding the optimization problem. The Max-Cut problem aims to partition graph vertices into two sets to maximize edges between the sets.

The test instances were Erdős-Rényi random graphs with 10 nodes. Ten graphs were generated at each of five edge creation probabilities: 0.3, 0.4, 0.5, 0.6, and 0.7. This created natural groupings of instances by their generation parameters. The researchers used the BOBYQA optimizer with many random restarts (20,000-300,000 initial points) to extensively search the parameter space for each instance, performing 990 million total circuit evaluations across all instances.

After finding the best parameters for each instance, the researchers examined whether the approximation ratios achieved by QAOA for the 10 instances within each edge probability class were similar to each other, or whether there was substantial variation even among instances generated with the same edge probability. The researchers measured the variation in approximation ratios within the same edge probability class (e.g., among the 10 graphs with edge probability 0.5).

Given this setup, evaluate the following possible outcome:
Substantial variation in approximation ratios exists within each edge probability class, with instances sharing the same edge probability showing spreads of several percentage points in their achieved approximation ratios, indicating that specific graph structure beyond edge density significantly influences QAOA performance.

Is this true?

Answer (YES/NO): YES